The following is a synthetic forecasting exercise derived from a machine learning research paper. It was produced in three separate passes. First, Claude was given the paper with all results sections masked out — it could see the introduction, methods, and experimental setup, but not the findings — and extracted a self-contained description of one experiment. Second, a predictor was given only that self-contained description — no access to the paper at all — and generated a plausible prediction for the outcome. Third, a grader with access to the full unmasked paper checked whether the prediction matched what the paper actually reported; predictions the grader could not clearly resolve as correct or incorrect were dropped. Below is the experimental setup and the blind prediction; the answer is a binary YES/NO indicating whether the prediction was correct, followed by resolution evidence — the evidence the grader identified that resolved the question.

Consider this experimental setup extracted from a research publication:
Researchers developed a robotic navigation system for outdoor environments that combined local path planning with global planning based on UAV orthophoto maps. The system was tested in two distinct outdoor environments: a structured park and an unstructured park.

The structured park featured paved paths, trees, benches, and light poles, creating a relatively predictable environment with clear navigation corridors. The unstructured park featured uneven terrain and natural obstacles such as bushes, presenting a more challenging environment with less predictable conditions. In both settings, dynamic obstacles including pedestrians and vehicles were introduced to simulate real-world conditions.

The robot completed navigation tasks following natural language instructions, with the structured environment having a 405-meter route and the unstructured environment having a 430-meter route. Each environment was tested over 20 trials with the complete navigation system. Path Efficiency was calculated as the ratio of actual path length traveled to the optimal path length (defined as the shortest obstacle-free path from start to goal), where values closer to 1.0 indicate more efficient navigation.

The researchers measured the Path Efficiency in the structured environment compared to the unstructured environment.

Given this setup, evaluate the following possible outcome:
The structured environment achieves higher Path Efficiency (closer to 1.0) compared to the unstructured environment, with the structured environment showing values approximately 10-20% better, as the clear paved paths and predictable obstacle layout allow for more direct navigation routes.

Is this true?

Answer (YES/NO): NO